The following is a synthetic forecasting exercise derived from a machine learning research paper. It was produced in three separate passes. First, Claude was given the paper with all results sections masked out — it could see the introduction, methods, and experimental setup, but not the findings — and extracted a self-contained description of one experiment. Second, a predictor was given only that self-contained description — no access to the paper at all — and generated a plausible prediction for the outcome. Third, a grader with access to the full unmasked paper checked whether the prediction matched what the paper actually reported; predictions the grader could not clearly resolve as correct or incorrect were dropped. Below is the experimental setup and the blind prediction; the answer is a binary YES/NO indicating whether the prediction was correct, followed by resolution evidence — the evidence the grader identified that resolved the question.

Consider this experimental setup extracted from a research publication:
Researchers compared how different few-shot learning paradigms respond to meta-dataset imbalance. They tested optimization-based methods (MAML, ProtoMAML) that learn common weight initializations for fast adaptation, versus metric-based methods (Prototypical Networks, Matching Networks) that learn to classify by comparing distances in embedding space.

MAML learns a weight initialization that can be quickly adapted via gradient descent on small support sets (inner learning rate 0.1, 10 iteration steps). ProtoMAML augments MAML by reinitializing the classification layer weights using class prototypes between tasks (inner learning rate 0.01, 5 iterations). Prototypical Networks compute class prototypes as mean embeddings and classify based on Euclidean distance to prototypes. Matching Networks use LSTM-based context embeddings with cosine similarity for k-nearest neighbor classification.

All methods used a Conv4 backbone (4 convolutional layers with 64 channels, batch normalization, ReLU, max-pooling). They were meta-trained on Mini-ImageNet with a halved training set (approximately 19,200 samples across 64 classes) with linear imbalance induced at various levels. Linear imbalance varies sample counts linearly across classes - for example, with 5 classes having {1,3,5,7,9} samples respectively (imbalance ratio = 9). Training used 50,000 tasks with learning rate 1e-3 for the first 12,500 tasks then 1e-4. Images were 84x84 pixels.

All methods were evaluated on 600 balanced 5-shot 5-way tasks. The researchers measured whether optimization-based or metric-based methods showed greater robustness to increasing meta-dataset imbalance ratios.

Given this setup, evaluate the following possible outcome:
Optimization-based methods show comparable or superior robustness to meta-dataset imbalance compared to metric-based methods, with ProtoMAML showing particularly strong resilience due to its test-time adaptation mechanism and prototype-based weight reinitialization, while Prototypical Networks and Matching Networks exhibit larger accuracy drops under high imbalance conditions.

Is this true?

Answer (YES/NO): NO